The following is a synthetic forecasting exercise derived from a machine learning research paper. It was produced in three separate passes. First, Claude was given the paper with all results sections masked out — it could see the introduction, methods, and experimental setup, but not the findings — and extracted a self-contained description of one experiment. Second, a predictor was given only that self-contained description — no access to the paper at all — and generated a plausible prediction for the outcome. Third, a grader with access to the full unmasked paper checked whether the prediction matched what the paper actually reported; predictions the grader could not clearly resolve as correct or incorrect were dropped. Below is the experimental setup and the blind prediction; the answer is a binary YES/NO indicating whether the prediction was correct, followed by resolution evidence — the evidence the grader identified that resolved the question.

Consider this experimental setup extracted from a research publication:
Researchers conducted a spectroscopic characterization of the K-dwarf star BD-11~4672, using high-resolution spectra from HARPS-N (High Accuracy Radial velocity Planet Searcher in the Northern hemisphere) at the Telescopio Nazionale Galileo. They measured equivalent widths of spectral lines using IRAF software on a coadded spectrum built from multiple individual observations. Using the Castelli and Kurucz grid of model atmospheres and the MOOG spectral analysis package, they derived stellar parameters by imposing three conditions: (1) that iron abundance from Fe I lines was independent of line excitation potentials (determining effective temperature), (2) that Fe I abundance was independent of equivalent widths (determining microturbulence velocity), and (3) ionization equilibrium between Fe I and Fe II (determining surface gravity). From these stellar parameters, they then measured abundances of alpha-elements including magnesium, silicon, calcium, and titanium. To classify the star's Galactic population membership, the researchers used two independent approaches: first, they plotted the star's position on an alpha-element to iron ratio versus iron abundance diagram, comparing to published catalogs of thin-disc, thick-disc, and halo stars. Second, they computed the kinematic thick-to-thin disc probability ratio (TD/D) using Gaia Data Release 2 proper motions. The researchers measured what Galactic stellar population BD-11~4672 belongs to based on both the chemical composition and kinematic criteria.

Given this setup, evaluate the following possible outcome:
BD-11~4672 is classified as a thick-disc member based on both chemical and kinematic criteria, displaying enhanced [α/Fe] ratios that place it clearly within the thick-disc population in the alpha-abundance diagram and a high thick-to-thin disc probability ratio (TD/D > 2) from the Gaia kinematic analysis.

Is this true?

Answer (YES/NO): NO